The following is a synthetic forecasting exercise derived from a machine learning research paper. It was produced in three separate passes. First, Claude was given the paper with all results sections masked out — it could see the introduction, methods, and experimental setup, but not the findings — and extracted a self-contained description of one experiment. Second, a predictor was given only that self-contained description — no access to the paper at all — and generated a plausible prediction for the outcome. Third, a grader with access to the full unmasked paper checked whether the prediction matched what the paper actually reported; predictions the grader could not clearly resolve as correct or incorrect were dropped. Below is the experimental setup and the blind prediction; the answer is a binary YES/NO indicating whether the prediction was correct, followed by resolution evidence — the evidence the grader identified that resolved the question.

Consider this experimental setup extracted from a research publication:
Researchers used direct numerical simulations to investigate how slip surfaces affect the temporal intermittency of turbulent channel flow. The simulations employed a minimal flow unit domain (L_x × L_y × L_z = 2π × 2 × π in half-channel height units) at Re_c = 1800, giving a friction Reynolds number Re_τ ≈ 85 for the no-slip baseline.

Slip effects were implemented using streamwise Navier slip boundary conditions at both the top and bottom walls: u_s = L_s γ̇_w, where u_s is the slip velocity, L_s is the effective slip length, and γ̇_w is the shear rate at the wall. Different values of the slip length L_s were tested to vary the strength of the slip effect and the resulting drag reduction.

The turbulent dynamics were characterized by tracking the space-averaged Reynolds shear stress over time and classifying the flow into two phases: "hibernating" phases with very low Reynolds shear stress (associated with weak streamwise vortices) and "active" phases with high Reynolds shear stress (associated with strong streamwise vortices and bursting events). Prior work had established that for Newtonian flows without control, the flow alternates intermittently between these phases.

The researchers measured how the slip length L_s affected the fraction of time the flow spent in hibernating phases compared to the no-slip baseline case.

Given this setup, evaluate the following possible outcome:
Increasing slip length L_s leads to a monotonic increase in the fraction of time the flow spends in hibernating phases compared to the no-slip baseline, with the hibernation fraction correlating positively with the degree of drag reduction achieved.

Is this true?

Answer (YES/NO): YES